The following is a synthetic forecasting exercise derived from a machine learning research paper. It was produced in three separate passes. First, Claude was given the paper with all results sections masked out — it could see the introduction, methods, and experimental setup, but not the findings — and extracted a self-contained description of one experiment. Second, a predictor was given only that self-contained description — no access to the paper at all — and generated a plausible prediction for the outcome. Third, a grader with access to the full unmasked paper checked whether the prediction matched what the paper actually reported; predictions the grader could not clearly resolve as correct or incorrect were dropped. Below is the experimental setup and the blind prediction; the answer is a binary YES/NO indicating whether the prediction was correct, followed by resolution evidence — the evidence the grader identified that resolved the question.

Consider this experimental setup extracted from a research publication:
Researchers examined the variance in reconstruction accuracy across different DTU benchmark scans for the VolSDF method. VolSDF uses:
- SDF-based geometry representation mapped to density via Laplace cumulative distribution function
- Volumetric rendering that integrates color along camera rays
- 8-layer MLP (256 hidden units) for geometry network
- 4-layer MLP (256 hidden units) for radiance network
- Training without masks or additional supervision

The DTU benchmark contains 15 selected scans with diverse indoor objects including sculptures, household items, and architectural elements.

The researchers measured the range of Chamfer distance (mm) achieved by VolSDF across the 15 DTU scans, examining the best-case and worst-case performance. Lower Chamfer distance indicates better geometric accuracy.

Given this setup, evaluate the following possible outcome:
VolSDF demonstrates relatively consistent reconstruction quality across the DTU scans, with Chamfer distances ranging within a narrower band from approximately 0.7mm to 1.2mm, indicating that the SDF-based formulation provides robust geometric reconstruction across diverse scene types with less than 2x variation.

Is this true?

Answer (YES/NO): NO